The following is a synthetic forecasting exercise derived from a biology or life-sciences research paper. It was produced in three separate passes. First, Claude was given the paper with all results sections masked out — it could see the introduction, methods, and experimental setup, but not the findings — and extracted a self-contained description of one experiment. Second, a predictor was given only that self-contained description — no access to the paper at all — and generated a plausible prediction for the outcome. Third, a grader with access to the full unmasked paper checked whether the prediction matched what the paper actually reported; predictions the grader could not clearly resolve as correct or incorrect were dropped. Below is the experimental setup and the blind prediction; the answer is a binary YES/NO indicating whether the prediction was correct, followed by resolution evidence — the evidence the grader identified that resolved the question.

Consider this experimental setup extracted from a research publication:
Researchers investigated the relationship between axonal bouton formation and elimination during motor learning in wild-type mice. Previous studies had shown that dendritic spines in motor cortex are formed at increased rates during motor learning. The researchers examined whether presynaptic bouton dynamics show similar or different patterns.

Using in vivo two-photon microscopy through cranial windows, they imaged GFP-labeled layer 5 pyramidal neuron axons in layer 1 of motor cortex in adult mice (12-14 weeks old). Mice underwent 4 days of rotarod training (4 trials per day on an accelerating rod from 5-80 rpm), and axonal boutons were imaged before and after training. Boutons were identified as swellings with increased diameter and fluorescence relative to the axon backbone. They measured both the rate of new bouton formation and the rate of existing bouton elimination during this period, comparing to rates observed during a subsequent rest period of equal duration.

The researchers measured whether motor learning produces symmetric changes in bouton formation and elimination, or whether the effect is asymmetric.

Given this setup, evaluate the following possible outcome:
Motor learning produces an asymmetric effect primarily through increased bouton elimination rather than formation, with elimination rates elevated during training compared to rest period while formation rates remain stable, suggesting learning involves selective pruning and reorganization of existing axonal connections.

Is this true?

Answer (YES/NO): YES